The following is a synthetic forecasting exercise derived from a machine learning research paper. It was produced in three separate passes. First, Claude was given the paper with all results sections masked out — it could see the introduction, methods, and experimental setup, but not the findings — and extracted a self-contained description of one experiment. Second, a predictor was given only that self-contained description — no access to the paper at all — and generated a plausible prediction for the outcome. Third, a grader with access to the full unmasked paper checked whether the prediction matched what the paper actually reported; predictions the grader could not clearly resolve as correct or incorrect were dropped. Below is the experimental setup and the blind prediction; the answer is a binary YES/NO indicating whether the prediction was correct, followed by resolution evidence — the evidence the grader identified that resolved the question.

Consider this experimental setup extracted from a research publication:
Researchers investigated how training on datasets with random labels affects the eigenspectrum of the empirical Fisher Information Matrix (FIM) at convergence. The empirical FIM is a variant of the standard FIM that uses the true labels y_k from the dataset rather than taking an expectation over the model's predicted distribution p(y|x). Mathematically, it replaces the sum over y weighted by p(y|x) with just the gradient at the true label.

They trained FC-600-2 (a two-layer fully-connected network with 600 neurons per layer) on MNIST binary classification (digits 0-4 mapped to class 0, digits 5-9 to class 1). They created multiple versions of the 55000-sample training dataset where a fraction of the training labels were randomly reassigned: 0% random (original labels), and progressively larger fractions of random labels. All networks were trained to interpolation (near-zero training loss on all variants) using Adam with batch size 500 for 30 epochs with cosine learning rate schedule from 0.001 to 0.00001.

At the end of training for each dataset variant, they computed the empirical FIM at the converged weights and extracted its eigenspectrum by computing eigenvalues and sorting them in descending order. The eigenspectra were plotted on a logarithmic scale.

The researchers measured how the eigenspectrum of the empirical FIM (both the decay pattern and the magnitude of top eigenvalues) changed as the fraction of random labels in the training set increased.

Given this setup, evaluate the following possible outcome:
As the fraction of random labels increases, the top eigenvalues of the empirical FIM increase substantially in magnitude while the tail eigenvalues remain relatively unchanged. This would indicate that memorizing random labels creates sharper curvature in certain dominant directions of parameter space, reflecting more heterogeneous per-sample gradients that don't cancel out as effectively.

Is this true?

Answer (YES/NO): NO